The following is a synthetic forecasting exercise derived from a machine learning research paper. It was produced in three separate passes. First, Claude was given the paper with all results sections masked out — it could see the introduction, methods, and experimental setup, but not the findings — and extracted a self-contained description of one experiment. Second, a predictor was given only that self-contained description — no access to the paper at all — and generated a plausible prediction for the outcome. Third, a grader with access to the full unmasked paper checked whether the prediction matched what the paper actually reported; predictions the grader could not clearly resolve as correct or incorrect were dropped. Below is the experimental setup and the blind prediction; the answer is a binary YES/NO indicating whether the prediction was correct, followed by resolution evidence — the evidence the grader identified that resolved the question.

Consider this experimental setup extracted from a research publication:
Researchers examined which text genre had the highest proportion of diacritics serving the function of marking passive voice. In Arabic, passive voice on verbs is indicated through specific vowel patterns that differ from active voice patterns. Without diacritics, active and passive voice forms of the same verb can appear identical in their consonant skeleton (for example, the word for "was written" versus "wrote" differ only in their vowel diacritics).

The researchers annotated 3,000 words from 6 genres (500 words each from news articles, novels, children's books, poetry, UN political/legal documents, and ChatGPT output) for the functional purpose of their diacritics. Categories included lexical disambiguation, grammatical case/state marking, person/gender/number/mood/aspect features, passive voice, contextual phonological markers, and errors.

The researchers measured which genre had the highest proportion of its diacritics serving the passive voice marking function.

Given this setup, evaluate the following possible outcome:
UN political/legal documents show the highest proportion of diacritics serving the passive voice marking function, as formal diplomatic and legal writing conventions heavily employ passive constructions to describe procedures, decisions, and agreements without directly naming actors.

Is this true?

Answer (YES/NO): YES